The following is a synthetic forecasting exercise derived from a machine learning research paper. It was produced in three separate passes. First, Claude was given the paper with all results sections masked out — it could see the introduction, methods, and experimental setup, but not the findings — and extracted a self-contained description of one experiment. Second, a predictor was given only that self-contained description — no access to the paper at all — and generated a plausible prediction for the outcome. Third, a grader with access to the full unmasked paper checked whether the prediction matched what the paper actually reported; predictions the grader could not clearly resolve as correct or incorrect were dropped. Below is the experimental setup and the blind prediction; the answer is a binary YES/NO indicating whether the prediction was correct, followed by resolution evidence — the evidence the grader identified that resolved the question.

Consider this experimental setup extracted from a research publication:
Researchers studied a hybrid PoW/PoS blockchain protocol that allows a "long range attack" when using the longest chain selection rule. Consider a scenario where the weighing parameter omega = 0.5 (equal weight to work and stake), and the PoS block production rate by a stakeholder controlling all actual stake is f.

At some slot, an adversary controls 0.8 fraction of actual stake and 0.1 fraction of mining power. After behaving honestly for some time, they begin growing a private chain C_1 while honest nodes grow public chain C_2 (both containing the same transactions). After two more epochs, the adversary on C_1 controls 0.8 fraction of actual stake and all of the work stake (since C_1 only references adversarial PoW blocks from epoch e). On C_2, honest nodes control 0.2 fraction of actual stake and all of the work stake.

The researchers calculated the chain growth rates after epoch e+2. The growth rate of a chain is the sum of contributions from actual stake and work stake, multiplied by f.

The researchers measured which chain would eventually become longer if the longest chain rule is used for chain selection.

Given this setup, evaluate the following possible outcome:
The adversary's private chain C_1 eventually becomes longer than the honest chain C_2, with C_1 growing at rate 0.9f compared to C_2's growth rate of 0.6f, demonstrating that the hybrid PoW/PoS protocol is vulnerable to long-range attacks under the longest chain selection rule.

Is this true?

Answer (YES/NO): NO